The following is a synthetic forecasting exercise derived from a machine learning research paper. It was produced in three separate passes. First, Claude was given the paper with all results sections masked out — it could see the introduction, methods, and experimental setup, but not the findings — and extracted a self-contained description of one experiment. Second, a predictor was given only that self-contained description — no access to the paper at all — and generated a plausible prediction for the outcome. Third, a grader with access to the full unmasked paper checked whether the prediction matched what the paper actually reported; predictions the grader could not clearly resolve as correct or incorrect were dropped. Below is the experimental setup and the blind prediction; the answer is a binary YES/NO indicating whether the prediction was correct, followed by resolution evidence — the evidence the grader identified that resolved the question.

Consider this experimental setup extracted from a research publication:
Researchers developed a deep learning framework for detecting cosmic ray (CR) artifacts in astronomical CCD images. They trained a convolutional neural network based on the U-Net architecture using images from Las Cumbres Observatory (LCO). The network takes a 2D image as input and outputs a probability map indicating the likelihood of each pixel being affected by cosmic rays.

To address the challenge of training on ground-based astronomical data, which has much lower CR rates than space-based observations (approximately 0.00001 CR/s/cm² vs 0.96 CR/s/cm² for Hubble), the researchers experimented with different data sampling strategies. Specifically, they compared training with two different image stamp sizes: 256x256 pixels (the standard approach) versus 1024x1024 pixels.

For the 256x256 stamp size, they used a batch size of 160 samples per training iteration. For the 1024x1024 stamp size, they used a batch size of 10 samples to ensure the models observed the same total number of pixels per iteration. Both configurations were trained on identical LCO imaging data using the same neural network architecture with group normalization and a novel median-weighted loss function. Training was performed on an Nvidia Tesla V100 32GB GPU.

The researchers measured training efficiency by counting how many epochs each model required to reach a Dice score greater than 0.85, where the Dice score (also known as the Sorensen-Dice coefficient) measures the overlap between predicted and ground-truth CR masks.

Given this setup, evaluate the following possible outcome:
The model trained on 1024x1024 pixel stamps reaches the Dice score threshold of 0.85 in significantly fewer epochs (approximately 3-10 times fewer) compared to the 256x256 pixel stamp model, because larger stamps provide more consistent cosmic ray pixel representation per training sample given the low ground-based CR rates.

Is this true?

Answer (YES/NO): YES